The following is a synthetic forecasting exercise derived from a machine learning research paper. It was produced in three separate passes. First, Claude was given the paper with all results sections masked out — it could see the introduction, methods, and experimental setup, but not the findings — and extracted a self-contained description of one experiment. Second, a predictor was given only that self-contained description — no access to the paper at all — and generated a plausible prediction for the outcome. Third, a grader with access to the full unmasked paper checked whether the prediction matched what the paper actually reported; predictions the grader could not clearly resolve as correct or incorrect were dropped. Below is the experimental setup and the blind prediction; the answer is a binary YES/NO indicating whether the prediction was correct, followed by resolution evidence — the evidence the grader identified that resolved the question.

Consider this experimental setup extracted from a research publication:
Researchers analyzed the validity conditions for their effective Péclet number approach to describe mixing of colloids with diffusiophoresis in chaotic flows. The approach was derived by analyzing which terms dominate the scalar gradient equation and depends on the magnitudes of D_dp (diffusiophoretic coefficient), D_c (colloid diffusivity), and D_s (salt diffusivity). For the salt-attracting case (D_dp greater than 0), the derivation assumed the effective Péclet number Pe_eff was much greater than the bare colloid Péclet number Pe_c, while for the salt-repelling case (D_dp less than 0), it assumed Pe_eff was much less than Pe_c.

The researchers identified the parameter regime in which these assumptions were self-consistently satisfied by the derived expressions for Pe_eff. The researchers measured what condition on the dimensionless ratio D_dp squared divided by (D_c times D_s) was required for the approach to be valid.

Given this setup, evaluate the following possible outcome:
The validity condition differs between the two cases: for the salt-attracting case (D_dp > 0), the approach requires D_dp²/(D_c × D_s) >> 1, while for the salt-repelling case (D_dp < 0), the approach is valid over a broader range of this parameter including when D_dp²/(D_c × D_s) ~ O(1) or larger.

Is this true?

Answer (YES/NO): NO